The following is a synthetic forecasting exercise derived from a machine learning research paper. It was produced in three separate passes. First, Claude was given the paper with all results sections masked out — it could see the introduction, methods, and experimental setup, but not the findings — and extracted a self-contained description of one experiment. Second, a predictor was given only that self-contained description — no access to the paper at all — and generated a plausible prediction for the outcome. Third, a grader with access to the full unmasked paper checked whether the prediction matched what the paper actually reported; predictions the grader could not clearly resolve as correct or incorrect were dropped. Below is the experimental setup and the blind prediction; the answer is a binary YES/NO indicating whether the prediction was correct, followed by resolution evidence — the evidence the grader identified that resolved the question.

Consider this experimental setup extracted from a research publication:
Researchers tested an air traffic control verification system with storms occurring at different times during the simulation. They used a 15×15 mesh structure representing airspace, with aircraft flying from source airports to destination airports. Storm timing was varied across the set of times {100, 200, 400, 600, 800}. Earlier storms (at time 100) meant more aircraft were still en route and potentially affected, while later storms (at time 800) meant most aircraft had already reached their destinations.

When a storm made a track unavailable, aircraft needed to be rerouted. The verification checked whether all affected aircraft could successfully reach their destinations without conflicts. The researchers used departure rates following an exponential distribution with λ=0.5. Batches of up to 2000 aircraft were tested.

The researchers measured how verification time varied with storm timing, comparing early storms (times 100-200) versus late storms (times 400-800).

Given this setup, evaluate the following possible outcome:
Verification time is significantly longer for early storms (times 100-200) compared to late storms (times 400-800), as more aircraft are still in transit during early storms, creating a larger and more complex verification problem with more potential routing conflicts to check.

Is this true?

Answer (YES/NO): YES